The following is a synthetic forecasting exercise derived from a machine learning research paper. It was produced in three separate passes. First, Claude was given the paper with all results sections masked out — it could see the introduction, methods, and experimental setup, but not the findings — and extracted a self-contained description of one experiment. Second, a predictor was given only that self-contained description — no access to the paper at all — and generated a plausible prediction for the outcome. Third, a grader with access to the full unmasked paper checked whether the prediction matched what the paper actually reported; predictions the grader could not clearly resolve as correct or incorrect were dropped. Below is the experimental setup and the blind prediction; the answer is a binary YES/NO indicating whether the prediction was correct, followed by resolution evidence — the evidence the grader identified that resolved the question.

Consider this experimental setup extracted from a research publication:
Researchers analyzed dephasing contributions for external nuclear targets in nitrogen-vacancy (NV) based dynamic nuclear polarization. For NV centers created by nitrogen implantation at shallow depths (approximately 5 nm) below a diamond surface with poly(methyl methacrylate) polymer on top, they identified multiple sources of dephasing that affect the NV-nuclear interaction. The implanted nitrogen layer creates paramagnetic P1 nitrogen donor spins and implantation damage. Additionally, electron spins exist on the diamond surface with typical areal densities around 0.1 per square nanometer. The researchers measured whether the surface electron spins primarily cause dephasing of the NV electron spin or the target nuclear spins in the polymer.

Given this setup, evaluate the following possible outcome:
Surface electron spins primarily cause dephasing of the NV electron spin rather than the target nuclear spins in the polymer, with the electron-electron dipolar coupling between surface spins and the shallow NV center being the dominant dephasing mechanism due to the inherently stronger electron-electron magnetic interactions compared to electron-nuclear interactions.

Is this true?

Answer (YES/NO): NO